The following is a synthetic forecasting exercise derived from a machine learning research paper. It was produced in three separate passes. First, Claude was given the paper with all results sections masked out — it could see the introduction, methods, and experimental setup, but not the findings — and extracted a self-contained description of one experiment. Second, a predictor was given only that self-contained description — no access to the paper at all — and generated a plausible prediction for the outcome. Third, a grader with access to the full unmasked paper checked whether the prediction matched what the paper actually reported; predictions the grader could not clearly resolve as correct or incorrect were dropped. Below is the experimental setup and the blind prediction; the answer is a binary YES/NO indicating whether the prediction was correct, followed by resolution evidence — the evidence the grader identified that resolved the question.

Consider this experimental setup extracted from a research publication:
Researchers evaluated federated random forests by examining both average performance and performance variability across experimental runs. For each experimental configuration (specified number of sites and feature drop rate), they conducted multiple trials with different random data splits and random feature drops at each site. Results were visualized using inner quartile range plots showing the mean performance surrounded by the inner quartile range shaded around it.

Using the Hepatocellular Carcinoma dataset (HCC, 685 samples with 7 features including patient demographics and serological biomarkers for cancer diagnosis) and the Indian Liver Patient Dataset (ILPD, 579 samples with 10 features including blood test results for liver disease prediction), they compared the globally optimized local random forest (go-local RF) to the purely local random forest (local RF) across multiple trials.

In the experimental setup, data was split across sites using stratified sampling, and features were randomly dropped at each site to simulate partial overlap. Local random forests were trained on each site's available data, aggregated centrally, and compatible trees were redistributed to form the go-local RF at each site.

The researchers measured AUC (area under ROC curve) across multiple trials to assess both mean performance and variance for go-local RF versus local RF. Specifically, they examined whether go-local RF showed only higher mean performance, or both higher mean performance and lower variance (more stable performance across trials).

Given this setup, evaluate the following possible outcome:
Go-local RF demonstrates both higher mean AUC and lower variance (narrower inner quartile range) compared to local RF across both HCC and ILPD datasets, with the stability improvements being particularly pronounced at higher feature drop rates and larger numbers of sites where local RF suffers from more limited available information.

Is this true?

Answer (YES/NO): NO